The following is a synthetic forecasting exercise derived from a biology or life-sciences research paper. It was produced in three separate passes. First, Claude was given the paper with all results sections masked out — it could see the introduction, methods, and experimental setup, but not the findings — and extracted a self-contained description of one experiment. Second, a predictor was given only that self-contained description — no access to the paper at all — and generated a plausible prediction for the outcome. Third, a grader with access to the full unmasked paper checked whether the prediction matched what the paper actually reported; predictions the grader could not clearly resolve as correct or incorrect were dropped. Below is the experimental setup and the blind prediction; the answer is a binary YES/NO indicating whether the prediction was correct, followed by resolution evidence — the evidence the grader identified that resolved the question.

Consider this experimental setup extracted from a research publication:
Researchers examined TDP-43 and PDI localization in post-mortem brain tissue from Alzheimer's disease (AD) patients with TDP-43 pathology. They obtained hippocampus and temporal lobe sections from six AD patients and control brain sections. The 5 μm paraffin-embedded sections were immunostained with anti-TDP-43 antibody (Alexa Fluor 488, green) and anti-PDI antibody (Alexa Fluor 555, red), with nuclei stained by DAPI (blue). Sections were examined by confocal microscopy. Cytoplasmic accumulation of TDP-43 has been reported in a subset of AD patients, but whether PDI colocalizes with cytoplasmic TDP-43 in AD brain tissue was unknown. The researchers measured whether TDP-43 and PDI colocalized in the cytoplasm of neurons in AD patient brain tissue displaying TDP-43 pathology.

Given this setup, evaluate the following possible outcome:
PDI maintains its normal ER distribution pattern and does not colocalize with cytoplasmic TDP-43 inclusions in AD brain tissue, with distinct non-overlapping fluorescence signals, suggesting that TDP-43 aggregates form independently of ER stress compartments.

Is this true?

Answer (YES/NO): NO